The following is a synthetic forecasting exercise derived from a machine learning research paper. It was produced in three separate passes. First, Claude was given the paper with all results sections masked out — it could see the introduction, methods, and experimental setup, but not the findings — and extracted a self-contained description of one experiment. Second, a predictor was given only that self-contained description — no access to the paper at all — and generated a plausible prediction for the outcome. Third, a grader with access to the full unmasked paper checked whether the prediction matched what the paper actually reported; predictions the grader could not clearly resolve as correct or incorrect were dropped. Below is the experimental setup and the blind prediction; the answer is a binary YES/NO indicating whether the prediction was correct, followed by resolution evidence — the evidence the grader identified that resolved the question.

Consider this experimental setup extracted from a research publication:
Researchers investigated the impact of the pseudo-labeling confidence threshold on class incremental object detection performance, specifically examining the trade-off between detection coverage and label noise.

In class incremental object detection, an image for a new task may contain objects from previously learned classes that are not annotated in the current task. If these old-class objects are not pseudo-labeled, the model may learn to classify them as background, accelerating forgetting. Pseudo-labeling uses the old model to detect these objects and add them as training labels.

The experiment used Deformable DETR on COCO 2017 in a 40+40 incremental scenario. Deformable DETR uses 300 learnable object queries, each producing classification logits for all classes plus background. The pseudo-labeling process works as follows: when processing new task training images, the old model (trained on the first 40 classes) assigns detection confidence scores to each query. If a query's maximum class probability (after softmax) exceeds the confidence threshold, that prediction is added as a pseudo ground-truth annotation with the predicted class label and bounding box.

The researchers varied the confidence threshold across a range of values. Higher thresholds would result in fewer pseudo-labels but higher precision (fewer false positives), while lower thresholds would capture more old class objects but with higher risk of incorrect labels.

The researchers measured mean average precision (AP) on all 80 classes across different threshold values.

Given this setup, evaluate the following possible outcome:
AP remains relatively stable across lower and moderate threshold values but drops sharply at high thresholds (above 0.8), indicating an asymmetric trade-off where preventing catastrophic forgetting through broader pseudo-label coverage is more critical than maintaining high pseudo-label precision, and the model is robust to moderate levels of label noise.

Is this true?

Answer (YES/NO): NO